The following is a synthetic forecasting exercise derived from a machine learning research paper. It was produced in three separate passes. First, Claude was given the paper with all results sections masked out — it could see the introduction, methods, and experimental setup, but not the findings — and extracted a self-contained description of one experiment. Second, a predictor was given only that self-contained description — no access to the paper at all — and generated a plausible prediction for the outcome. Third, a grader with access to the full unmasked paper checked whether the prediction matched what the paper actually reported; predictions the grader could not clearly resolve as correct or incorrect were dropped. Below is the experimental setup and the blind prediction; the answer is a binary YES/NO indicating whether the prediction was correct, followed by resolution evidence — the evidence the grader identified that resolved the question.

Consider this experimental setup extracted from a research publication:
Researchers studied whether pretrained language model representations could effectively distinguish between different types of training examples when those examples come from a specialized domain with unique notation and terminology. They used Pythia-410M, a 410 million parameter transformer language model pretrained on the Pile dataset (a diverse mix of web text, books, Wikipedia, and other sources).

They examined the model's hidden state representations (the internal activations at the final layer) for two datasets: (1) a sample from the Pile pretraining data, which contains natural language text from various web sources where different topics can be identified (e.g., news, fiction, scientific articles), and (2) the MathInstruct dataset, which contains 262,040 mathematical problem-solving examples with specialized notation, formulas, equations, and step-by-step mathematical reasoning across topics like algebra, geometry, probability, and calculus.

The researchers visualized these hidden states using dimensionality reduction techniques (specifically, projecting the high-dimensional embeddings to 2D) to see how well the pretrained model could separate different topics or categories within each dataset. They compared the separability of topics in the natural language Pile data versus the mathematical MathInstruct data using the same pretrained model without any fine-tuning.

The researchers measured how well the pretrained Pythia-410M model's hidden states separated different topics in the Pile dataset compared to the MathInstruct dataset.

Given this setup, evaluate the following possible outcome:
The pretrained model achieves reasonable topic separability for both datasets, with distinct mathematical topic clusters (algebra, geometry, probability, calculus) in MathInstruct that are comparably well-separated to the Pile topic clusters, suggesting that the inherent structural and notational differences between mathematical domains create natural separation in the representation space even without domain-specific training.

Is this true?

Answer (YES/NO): NO